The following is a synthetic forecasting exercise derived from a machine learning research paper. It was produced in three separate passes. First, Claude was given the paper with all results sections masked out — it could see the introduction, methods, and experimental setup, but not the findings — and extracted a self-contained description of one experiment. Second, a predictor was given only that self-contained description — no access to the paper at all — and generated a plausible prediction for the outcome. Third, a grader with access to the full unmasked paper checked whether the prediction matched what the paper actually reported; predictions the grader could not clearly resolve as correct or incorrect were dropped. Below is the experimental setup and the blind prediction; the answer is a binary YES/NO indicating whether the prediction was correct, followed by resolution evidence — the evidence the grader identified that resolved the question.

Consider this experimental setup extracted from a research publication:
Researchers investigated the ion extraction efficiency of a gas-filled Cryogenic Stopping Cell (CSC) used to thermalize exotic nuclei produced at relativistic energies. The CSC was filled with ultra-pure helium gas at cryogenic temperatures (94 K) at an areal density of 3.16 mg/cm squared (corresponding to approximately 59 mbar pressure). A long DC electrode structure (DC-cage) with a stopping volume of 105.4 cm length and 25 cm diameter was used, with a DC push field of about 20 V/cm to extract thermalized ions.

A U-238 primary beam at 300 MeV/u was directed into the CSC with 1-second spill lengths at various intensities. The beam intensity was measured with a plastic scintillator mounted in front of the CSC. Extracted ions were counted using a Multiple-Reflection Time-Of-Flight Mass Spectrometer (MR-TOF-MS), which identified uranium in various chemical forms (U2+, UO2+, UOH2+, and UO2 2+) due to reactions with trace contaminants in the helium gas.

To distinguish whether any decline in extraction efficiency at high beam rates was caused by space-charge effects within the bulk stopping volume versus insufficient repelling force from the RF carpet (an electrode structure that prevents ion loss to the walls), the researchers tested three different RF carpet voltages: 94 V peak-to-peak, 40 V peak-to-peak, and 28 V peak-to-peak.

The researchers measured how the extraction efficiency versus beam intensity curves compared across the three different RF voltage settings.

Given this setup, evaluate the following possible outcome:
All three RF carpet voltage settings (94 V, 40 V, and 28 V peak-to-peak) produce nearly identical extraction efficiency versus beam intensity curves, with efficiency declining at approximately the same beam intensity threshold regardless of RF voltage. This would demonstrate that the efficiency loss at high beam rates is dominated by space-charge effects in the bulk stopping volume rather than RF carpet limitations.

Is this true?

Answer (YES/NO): YES